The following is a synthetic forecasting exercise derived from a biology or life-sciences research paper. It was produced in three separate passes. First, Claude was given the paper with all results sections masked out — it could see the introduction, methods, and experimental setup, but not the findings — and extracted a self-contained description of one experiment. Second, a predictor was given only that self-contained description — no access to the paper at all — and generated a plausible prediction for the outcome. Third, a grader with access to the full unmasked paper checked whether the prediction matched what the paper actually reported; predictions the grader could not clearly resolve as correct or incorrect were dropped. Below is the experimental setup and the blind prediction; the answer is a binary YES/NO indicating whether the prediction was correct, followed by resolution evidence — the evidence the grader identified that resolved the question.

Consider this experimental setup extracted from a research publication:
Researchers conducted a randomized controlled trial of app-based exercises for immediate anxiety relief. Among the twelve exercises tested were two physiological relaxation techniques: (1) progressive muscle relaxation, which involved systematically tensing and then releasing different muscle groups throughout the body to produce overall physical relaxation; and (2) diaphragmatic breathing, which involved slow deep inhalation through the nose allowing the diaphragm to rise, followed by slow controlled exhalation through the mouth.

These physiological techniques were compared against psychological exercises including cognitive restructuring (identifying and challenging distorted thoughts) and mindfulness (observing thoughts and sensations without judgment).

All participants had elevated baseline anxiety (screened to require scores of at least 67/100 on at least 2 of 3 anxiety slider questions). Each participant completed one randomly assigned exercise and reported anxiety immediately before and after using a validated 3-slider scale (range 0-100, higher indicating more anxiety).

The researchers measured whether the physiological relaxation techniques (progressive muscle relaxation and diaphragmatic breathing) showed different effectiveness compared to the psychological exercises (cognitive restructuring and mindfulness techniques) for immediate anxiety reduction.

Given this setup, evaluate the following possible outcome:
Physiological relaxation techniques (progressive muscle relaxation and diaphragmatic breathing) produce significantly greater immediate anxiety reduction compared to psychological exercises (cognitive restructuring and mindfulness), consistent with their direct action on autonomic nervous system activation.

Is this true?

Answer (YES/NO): NO